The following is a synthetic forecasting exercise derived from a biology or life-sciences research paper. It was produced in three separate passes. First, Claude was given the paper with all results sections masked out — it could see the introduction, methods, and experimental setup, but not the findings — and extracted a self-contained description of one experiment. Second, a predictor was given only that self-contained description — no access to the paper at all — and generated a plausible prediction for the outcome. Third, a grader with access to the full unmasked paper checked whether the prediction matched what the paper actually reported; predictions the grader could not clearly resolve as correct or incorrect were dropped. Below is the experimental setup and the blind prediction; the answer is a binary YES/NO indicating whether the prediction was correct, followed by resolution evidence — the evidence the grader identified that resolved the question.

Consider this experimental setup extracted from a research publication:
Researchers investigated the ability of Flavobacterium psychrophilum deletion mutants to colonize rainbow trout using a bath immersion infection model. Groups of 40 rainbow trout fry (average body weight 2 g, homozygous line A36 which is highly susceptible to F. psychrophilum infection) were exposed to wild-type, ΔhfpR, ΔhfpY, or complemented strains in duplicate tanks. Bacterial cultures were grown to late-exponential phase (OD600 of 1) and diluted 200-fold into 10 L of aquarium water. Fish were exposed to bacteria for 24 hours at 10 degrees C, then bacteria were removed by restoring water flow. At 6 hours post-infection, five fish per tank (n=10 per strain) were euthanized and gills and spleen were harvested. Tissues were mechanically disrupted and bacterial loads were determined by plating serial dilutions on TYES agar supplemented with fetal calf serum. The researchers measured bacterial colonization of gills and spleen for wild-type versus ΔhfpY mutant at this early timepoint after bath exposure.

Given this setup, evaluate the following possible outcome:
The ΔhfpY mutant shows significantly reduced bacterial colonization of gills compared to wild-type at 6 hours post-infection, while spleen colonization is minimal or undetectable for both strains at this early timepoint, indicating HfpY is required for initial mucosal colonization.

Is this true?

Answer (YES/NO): NO